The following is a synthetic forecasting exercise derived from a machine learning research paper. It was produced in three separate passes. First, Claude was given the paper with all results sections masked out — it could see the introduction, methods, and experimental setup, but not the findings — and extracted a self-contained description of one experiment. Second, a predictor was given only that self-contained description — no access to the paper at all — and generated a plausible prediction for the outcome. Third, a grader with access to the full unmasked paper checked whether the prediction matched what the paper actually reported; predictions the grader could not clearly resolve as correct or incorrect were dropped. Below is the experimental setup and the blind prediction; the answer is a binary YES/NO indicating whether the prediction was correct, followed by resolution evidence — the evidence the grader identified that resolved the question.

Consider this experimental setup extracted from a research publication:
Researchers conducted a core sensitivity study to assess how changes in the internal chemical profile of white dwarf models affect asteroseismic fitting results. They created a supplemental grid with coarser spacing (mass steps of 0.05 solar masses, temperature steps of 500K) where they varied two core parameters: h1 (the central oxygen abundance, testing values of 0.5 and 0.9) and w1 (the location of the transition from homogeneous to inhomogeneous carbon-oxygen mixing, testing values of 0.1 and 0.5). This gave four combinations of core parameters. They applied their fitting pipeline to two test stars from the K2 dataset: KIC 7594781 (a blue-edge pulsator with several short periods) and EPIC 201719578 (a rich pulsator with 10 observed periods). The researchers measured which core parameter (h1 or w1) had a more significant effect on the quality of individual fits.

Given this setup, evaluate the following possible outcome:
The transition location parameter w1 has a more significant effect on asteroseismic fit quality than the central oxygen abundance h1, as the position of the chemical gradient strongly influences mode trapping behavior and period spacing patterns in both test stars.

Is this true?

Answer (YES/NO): YES